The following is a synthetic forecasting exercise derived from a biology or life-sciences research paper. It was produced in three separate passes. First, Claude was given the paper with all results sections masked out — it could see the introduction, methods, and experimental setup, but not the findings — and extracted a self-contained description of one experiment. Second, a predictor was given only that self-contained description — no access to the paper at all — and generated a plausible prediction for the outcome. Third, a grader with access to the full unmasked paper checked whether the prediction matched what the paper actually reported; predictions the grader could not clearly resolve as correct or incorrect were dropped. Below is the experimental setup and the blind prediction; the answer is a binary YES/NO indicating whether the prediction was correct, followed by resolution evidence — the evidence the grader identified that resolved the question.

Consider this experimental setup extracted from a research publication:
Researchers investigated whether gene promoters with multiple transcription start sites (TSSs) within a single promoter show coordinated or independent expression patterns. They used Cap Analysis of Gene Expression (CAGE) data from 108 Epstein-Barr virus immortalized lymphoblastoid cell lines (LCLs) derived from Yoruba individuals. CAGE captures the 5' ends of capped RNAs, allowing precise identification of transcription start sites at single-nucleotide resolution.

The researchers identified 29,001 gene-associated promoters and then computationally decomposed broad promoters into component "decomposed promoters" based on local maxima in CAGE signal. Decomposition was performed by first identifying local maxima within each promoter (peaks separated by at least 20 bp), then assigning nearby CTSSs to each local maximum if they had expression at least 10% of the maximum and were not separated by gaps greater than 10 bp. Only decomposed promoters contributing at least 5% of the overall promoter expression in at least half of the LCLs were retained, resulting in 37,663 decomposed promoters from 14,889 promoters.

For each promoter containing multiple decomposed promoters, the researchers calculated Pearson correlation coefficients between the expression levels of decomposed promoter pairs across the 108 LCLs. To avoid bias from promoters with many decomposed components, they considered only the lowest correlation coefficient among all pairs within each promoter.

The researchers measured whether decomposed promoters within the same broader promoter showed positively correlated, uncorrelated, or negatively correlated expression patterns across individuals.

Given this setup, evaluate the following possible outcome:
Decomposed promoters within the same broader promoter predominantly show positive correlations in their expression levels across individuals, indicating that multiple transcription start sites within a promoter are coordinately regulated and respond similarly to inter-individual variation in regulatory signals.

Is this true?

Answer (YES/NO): NO